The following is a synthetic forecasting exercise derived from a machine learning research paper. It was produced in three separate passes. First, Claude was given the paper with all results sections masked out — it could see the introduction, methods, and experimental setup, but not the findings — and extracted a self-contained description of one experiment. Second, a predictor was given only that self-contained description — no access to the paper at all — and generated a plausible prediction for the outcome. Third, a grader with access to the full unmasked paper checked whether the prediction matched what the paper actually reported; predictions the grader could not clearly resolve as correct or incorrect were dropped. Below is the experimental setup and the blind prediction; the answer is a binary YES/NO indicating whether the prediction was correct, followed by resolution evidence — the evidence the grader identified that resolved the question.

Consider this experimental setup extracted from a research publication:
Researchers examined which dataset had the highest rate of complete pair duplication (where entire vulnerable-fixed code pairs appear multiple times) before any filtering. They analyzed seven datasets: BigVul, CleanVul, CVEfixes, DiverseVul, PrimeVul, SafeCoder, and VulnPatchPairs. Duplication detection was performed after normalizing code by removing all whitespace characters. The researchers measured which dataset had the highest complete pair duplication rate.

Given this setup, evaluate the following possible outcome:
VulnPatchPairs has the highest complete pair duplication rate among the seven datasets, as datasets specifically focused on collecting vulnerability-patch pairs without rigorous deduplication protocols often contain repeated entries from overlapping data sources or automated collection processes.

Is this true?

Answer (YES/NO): NO